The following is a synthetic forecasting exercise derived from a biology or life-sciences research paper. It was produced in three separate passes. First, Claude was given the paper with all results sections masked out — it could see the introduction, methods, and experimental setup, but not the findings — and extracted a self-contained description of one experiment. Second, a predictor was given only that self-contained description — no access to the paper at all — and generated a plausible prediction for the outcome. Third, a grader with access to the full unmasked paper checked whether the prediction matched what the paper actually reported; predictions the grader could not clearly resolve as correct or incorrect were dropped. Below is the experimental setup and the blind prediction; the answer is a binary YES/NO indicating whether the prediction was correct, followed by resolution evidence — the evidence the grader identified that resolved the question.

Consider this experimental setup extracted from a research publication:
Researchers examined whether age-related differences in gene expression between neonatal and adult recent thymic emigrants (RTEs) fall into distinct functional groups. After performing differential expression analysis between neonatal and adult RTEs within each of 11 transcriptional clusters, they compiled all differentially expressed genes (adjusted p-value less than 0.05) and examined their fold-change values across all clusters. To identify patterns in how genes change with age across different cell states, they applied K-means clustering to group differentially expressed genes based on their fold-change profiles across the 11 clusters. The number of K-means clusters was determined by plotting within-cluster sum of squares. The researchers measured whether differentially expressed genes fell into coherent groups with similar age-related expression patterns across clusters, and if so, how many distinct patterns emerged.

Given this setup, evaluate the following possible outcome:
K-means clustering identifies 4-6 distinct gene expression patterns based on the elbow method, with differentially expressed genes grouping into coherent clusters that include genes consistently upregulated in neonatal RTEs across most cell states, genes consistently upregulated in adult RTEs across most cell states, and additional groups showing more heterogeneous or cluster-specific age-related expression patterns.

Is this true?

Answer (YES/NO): NO